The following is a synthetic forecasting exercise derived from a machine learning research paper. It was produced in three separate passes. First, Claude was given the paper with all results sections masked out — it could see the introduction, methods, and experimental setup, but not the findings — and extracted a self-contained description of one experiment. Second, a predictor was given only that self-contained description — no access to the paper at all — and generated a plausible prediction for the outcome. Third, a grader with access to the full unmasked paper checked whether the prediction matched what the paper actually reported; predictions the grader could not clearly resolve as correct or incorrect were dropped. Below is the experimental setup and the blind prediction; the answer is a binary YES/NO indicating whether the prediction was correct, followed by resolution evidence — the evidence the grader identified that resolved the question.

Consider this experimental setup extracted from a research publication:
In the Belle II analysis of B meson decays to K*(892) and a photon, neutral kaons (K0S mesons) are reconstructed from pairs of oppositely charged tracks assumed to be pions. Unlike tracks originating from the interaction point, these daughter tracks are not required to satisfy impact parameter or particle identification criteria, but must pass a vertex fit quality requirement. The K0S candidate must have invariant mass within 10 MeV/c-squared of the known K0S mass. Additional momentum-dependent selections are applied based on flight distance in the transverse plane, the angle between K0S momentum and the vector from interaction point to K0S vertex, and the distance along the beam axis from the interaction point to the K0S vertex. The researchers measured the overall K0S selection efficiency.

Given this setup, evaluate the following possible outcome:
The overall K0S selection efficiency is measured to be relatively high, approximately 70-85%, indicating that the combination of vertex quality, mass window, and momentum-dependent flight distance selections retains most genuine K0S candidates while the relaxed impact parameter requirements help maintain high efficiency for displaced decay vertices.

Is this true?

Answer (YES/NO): NO